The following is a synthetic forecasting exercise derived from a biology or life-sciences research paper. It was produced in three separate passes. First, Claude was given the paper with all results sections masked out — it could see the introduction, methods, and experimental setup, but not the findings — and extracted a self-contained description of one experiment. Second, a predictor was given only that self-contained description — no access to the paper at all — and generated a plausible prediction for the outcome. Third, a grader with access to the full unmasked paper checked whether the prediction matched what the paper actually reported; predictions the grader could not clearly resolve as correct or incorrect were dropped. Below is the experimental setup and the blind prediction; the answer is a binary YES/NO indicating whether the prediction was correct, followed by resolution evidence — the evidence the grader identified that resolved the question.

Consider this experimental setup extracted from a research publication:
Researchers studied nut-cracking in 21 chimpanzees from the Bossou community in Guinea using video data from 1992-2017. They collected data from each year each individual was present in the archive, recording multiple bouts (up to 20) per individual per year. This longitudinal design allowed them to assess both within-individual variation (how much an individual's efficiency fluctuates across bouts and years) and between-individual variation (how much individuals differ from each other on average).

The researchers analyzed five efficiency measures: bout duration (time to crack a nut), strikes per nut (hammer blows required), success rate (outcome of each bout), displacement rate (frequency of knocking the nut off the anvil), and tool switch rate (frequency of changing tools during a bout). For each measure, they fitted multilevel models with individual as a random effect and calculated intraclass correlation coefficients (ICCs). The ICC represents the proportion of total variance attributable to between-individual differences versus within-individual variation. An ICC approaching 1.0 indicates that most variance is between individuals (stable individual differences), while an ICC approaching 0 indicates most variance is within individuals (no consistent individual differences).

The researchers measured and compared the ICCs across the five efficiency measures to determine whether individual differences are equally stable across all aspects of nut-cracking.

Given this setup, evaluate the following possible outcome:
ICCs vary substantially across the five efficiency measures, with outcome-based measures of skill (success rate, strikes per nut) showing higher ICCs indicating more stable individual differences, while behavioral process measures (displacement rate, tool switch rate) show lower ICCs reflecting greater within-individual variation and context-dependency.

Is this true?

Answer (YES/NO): NO